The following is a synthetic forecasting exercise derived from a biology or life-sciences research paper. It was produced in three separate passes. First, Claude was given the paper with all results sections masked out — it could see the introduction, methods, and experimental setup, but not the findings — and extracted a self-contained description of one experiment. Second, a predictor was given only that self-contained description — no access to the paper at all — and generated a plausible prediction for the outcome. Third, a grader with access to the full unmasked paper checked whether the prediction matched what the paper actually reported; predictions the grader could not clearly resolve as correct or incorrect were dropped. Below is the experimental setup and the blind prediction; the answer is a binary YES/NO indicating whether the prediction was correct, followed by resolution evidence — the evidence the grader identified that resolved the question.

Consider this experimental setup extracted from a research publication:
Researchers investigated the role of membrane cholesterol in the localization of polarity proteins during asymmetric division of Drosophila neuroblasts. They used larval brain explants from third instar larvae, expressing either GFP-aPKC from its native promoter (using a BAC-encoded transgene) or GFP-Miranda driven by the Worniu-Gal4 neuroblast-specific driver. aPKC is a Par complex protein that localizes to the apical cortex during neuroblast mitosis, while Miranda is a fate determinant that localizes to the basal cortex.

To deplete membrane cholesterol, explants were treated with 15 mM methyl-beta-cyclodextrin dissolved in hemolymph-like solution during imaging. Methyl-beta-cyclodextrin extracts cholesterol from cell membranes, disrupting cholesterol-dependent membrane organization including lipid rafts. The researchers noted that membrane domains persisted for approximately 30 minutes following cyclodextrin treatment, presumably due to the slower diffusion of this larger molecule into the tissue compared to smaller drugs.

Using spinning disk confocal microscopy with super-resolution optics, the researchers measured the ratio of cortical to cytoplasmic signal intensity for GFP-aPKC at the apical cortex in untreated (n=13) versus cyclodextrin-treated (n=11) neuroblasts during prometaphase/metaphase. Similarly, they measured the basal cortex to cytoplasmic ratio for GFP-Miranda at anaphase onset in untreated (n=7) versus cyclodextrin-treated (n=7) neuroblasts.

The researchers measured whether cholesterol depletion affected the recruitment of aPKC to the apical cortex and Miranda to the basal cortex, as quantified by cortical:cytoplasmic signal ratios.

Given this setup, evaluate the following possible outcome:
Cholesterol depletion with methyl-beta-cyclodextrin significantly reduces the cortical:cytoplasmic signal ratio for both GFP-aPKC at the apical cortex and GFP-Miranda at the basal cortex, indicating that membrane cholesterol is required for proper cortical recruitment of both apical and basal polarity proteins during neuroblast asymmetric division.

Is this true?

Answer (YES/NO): YES